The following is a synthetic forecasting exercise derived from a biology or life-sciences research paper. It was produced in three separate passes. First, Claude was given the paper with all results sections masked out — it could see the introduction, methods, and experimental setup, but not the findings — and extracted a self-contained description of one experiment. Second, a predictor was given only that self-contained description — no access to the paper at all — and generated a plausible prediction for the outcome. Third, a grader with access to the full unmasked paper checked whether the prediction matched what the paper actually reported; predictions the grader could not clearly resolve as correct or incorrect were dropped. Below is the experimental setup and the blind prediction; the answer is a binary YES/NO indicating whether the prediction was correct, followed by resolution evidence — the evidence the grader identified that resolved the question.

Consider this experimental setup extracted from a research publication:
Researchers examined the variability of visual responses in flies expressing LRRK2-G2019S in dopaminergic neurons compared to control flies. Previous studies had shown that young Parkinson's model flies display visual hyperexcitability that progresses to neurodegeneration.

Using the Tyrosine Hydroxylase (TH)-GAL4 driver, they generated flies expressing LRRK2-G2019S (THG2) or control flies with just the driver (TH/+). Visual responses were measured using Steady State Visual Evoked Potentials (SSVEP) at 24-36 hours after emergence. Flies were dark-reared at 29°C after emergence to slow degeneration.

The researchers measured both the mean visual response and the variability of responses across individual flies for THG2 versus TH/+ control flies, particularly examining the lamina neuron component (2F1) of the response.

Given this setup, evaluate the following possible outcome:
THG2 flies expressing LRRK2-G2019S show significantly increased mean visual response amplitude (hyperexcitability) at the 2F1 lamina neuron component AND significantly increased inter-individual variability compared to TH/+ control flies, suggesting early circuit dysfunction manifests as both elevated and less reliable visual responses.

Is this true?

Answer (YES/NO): NO